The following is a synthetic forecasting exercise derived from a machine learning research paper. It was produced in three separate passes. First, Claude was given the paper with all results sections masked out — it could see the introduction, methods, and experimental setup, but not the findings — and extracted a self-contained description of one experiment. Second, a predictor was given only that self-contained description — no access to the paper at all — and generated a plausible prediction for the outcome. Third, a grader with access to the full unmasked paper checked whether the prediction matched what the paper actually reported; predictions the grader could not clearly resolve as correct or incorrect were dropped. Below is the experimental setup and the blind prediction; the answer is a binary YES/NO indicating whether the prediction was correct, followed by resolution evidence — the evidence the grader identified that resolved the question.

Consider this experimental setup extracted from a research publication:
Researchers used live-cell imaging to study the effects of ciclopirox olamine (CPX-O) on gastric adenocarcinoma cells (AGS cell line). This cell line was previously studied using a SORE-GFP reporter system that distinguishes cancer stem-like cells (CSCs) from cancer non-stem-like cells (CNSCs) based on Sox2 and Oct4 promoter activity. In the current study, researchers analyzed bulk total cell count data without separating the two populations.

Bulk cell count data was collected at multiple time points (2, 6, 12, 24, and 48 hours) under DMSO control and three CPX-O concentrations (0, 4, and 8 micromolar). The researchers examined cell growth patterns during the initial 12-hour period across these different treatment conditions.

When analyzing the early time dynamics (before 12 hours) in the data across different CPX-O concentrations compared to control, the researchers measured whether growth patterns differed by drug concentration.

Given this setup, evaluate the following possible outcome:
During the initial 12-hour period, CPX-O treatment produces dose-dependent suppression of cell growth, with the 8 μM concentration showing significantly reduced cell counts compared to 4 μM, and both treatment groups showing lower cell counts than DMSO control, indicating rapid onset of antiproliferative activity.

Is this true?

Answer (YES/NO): NO